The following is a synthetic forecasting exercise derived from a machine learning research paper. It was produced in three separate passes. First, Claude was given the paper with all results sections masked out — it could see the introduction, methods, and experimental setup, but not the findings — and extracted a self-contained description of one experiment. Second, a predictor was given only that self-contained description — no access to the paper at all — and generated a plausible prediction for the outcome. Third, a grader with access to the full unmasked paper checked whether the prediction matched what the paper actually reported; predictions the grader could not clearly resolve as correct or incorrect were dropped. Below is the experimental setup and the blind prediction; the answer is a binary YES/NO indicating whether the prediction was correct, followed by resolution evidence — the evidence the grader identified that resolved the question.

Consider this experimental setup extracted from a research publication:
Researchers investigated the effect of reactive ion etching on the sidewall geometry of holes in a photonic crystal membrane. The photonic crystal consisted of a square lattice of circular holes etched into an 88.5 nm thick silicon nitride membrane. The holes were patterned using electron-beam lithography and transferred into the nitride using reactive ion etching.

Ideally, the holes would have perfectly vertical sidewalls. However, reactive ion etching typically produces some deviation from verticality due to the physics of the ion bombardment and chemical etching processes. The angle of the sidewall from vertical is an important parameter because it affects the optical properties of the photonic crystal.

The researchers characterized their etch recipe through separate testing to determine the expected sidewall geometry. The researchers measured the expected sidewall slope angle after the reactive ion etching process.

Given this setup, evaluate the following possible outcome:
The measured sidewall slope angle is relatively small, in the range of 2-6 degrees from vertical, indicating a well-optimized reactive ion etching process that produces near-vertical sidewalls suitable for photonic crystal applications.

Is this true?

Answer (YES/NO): YES